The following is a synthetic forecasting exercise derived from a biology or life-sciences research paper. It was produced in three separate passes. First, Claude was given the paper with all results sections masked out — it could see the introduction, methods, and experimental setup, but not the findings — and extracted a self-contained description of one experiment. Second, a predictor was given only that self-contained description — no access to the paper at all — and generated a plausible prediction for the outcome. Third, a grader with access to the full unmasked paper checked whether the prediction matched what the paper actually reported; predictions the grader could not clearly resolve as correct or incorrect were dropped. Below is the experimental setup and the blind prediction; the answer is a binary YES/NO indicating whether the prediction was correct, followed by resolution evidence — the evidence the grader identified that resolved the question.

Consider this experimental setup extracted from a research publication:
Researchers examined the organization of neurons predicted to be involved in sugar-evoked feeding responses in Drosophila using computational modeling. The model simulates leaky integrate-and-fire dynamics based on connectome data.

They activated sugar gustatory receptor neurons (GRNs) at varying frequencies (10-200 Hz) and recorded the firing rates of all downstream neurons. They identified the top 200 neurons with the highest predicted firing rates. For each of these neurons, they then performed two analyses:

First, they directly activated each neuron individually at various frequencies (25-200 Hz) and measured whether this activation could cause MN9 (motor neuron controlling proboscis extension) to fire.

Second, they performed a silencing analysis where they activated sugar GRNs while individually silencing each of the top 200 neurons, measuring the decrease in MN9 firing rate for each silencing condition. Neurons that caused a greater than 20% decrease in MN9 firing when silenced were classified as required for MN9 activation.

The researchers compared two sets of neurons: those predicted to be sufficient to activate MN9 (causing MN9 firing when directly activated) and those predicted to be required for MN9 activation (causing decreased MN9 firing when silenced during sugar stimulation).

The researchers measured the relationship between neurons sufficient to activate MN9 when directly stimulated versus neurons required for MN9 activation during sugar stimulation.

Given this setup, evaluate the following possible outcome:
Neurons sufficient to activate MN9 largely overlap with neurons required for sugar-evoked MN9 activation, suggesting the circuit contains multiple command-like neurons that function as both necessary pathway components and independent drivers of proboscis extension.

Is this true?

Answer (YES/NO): NO